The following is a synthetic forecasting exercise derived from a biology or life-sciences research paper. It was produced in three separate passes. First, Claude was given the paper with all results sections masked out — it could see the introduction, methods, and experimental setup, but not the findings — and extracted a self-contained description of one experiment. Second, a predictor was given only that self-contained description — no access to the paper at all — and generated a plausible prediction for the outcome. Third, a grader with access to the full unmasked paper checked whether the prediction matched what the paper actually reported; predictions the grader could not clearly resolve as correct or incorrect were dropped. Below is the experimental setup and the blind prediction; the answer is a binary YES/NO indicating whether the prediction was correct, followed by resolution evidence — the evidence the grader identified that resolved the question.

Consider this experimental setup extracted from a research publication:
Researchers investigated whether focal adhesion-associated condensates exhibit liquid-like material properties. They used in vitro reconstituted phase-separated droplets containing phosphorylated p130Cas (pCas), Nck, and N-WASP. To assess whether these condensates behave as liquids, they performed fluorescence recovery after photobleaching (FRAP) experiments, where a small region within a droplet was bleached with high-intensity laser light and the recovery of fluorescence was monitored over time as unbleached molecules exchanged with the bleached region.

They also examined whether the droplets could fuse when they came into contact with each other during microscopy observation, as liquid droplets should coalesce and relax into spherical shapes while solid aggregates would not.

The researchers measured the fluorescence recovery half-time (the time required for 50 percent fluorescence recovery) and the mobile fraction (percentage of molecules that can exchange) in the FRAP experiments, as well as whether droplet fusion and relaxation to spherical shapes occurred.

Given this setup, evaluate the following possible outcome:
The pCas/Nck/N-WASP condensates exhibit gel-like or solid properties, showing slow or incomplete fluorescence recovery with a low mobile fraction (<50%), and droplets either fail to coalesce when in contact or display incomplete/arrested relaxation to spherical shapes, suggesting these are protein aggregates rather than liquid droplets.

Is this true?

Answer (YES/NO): NO